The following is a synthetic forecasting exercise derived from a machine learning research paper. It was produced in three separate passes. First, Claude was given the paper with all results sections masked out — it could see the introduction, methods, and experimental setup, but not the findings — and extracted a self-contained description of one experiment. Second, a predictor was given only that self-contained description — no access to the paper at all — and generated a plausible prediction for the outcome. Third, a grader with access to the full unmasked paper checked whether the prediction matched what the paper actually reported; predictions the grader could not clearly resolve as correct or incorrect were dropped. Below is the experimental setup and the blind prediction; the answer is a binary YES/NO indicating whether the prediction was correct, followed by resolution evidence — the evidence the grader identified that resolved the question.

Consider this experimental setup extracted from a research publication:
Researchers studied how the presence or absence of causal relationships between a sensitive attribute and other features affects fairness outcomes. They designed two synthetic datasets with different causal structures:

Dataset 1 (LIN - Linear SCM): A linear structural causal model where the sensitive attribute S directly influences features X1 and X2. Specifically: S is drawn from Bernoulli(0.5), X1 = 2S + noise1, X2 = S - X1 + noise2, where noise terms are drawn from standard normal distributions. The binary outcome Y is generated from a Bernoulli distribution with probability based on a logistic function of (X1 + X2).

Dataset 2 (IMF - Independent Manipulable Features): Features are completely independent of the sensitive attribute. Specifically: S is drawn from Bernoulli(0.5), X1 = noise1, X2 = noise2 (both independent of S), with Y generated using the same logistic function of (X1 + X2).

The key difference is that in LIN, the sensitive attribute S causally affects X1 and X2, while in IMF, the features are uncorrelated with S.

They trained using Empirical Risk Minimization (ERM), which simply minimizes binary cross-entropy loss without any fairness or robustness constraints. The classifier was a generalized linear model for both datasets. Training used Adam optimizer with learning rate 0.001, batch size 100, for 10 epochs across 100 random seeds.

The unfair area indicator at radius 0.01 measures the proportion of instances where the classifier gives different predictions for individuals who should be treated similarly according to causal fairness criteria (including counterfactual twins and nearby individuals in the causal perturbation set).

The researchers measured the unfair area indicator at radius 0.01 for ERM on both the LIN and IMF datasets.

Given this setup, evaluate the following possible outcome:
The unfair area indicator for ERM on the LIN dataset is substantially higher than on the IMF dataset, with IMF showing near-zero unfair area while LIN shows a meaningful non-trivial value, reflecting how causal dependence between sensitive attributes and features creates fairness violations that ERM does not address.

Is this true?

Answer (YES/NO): YES